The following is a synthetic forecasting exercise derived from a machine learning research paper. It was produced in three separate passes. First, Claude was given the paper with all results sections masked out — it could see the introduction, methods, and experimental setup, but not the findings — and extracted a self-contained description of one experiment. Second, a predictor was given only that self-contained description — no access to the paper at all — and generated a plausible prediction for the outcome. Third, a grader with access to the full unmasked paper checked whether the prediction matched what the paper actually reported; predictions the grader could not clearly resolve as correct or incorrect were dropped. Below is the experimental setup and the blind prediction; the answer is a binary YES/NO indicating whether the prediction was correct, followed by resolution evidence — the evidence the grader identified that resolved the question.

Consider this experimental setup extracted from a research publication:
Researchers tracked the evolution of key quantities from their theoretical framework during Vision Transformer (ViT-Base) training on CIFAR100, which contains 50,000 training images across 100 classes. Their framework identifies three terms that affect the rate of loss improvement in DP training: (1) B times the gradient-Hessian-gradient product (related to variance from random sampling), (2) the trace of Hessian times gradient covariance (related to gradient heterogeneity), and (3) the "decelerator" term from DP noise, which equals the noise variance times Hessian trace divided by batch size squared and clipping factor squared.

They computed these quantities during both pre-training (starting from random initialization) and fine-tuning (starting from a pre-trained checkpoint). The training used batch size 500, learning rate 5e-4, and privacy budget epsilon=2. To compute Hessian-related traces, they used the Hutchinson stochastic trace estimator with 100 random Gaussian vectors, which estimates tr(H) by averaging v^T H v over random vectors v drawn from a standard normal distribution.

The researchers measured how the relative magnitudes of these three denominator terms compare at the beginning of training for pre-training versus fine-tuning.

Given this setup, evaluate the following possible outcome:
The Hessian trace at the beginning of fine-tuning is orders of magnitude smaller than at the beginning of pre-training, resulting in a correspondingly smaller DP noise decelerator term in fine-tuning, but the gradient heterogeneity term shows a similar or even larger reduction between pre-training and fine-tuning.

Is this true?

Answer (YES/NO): NO